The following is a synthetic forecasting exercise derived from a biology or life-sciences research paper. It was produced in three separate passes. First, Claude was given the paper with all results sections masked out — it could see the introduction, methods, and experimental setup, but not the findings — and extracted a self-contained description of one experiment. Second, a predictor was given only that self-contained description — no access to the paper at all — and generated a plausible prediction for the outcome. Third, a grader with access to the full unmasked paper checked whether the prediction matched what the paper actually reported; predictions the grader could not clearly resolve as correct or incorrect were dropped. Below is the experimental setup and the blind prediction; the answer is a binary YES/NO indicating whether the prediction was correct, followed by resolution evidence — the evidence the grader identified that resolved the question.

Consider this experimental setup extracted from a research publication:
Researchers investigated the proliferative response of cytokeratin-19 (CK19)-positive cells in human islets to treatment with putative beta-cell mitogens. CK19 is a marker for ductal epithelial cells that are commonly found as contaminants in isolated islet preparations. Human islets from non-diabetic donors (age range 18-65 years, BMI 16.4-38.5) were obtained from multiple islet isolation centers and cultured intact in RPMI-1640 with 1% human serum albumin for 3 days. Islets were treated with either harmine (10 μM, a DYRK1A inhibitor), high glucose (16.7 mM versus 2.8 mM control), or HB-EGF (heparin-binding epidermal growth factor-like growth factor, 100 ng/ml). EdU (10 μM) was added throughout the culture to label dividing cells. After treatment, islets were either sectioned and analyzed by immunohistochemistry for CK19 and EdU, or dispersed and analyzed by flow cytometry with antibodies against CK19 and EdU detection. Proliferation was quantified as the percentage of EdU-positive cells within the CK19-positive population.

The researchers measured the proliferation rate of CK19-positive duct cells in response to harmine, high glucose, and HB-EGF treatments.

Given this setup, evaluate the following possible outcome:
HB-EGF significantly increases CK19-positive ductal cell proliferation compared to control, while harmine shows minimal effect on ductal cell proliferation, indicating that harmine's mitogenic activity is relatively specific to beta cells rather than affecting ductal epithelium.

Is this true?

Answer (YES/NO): NO